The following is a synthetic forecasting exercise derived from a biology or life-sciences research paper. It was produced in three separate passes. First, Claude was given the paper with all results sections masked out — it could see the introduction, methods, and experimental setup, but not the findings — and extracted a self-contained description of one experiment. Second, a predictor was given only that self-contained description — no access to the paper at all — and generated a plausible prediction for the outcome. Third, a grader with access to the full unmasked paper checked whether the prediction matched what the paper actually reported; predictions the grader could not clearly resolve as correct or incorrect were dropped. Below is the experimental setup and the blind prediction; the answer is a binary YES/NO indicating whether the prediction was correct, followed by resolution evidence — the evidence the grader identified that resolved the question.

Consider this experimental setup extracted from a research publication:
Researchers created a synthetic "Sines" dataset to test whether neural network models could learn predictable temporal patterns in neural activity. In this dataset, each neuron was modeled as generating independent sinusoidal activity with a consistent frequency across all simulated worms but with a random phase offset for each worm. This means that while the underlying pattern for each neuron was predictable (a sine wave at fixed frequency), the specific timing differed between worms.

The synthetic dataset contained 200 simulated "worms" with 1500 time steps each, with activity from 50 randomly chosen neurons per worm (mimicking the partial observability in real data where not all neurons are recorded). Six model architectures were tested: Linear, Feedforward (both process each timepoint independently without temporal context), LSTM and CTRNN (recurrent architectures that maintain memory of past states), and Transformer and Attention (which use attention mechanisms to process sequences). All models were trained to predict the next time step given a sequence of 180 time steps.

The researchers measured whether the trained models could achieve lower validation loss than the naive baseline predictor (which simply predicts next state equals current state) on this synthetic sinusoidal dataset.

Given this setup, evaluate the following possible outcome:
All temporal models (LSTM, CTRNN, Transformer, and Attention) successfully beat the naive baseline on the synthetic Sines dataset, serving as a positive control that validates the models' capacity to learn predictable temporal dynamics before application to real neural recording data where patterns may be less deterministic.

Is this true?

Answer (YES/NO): YES